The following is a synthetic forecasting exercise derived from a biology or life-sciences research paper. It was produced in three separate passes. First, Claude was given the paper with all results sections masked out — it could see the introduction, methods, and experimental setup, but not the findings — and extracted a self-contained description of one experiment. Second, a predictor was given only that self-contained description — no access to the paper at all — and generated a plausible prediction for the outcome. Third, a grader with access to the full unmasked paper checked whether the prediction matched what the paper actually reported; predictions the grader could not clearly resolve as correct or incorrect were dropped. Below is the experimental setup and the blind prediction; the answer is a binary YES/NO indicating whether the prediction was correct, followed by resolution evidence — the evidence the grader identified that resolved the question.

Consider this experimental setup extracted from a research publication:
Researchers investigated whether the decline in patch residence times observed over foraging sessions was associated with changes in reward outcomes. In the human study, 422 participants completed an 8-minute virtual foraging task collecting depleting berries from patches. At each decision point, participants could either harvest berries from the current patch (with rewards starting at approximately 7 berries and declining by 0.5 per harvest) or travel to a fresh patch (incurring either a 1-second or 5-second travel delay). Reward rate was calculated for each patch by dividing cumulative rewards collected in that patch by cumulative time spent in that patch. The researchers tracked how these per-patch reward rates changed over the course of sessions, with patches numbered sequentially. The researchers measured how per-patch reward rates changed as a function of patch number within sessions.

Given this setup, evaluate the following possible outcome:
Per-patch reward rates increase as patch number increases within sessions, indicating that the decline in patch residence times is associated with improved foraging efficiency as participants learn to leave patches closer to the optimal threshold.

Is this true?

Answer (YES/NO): YES